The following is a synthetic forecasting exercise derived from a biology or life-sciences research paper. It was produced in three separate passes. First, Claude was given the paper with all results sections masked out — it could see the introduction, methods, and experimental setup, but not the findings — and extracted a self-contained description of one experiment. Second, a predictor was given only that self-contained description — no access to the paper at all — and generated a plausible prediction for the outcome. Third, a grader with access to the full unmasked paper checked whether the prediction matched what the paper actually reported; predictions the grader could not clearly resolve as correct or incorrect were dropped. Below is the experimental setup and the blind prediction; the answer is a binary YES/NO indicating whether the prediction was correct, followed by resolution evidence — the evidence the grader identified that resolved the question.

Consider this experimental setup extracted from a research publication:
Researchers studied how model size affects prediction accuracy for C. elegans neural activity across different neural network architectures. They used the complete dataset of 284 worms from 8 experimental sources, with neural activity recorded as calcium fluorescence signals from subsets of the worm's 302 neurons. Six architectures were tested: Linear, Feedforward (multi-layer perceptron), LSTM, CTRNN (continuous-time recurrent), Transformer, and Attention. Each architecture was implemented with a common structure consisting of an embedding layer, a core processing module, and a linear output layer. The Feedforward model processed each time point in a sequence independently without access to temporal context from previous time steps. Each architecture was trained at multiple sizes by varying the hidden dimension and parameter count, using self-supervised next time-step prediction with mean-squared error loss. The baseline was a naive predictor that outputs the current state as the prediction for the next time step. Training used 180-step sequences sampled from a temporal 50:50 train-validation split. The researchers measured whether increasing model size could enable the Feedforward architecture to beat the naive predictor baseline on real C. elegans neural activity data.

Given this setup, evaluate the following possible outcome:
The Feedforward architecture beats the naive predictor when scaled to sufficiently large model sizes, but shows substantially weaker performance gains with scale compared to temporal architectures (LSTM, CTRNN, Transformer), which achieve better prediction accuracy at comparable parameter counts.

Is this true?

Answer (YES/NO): NO